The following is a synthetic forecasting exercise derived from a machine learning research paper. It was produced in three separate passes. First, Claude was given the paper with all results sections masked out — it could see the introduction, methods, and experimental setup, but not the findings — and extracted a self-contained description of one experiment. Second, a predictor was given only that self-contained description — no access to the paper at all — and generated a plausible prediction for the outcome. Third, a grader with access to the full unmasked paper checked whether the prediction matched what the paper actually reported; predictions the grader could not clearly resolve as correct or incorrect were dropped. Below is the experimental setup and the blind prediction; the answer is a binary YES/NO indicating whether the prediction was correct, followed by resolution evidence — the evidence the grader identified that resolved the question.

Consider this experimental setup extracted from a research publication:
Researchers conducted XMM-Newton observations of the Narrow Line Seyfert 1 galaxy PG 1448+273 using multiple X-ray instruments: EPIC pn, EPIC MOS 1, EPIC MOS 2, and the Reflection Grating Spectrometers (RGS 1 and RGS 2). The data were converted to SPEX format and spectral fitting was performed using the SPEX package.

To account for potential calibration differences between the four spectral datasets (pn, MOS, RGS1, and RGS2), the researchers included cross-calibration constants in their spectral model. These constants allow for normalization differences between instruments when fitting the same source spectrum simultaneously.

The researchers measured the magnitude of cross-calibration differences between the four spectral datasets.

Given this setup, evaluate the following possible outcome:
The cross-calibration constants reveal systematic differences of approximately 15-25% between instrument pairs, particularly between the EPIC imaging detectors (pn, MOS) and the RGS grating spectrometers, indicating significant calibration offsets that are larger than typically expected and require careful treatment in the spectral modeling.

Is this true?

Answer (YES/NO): NO